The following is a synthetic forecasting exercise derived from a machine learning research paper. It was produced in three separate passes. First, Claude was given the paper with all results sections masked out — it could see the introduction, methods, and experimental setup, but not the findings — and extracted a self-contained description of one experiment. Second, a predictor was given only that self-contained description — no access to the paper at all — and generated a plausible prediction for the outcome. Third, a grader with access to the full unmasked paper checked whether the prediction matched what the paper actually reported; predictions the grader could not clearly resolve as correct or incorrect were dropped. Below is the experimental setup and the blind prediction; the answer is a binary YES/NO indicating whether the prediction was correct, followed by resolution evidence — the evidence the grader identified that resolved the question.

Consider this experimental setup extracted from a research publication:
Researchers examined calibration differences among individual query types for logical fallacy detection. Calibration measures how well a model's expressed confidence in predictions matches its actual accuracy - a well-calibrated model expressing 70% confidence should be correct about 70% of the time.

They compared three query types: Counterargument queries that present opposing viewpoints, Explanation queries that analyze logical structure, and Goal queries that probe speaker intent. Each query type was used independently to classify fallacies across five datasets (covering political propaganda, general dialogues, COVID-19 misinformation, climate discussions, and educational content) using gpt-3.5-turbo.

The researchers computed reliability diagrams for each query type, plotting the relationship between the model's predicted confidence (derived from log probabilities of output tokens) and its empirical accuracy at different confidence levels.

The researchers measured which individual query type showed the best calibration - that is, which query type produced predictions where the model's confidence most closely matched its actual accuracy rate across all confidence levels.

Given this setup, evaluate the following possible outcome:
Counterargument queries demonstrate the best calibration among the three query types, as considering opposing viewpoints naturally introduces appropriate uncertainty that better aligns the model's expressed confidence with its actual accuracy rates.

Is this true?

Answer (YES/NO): NO